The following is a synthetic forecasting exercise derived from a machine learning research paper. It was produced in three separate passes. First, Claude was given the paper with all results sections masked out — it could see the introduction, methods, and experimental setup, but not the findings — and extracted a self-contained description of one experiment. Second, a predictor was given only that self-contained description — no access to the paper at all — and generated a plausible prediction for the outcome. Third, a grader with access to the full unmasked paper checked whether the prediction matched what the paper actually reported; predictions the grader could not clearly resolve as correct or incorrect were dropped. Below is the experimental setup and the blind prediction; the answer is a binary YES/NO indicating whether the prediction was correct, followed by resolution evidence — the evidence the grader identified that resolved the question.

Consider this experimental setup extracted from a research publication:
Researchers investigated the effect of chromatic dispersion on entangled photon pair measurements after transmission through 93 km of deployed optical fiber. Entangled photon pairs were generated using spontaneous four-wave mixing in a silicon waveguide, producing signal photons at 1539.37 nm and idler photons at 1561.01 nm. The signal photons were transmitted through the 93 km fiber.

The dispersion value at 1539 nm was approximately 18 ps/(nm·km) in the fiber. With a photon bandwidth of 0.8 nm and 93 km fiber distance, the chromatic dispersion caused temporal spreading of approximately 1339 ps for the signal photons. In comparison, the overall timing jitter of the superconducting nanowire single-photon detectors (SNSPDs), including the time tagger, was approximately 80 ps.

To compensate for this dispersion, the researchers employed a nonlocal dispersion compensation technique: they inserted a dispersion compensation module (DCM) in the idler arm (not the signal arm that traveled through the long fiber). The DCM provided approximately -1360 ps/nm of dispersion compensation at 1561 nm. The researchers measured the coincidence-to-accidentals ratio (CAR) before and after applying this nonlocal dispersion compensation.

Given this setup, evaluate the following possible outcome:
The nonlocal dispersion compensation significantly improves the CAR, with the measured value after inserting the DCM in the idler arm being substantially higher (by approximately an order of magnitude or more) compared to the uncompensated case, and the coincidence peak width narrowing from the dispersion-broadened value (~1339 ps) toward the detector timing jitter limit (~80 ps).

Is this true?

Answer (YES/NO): NO